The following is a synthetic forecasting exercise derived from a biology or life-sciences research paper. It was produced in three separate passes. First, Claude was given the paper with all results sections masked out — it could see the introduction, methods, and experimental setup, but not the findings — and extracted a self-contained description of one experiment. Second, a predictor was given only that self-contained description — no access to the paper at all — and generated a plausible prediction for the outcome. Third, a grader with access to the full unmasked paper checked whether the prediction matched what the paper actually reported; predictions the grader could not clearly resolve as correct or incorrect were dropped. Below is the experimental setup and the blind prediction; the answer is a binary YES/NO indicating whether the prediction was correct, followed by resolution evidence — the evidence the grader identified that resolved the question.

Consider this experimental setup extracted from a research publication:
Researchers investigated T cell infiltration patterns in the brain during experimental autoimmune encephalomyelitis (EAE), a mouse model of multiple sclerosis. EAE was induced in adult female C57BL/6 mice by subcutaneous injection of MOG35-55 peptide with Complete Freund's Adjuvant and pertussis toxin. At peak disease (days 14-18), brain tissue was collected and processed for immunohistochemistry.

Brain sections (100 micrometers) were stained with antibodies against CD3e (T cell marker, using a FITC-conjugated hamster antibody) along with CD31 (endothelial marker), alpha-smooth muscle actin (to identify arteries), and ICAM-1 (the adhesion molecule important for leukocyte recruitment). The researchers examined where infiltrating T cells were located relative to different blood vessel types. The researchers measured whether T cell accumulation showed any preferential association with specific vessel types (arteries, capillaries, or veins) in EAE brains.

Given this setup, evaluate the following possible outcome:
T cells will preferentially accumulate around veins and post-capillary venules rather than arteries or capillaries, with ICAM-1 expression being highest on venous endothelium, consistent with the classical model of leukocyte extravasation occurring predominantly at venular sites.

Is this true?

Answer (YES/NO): YES